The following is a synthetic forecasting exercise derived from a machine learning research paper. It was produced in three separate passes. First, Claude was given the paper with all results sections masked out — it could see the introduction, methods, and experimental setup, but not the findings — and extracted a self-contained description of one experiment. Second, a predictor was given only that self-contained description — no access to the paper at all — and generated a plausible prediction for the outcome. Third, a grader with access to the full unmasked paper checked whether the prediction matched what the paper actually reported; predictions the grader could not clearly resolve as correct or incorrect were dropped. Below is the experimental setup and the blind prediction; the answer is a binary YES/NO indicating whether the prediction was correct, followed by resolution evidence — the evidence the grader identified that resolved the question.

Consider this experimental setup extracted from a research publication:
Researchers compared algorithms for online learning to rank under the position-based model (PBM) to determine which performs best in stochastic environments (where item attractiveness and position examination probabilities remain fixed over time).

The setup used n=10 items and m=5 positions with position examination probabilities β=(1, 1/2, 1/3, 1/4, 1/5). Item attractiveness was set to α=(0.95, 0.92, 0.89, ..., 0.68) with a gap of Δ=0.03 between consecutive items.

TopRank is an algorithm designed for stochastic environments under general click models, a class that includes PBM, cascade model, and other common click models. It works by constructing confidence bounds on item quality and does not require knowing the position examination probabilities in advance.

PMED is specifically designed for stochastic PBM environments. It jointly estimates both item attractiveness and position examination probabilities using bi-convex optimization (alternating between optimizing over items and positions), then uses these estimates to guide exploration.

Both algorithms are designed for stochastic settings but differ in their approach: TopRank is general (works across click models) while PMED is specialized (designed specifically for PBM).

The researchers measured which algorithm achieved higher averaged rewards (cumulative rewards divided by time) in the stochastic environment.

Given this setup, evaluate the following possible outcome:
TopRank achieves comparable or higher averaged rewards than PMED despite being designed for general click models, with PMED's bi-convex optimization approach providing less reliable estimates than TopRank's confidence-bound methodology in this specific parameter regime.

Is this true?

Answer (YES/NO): YES